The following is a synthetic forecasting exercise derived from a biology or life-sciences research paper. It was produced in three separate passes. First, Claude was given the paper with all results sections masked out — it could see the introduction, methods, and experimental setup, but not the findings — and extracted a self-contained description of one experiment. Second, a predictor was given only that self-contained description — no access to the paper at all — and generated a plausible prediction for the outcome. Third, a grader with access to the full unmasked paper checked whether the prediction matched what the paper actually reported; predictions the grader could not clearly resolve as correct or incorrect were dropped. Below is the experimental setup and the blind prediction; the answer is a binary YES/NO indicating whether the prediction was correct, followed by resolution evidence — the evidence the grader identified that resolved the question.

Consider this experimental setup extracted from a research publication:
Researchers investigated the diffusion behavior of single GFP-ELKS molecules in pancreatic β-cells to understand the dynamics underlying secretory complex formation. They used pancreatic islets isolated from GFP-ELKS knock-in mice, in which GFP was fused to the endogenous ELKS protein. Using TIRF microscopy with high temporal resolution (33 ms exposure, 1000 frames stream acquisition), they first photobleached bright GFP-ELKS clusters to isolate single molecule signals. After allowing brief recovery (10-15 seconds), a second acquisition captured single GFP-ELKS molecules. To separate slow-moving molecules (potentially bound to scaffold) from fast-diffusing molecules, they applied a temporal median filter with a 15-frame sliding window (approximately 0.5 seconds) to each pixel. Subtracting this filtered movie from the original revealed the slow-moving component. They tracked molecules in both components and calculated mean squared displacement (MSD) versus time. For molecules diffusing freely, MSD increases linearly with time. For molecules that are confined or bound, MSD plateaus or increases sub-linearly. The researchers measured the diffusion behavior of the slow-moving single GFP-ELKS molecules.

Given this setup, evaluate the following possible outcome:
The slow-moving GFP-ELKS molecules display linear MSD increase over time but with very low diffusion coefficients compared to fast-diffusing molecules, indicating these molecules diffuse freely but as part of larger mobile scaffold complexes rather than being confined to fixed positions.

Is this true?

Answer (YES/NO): NO